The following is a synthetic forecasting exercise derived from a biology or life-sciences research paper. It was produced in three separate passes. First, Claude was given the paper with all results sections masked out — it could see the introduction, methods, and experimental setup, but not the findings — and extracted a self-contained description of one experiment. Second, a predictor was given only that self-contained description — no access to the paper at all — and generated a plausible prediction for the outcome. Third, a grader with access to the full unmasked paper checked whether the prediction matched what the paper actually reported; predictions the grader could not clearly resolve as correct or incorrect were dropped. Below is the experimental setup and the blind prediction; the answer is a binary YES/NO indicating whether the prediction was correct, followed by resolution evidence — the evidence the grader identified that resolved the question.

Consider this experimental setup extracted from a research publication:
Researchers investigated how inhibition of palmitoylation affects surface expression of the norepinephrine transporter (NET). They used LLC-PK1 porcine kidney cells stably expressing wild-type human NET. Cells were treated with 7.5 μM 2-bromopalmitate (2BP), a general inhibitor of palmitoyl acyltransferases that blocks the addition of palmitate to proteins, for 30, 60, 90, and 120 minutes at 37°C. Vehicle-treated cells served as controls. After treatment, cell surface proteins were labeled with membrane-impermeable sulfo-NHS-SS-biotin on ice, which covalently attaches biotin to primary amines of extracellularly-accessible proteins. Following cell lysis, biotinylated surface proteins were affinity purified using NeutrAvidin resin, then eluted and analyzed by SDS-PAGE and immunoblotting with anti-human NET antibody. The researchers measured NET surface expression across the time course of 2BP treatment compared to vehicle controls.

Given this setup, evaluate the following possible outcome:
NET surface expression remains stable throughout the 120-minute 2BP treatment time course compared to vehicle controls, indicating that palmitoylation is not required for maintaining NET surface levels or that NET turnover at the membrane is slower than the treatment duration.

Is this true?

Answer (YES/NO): NO